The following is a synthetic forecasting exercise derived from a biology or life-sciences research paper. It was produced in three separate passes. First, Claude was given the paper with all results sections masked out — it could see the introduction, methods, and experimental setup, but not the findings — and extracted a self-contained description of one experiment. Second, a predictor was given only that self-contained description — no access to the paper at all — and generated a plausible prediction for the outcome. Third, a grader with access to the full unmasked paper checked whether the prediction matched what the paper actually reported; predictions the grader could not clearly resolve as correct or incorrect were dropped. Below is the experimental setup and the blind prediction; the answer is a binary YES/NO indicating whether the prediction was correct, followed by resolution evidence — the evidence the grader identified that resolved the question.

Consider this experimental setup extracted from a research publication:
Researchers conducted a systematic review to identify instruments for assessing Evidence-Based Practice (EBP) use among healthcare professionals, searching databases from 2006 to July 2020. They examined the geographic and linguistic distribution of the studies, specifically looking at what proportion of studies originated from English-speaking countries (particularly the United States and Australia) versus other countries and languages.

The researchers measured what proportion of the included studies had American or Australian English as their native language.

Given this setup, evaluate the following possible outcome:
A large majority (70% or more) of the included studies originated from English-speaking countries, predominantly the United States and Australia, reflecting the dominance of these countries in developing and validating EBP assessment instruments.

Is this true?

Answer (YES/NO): NO